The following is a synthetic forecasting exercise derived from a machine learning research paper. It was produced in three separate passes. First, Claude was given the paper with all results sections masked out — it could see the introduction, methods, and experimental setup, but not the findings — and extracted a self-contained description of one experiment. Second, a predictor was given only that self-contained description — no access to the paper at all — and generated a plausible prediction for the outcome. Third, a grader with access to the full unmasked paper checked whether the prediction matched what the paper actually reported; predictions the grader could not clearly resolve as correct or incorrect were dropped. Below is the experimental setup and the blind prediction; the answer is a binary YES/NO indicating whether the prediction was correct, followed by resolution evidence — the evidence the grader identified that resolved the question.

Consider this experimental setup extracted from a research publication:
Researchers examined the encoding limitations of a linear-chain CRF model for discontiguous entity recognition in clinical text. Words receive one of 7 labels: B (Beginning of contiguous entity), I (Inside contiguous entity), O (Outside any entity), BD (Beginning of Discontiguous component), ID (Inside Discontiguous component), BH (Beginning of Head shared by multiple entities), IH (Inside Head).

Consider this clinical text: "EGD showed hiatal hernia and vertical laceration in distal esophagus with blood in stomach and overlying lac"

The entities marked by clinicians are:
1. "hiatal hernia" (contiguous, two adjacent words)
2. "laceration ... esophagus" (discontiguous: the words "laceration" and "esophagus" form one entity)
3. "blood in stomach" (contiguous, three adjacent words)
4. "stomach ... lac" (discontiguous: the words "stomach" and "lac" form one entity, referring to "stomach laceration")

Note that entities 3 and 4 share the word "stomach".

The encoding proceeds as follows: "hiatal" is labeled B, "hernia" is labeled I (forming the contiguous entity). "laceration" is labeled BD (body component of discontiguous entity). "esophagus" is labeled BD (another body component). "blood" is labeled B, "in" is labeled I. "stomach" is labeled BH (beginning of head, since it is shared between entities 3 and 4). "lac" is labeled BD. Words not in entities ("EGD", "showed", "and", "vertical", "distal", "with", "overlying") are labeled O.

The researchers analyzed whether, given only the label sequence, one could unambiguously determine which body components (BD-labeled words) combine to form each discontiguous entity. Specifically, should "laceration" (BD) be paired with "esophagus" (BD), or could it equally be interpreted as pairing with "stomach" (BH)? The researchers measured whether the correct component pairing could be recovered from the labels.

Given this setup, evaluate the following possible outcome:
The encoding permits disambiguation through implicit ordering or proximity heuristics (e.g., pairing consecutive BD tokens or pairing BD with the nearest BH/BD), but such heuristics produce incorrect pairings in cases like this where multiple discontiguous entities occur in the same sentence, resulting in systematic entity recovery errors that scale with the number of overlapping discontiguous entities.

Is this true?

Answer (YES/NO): YES